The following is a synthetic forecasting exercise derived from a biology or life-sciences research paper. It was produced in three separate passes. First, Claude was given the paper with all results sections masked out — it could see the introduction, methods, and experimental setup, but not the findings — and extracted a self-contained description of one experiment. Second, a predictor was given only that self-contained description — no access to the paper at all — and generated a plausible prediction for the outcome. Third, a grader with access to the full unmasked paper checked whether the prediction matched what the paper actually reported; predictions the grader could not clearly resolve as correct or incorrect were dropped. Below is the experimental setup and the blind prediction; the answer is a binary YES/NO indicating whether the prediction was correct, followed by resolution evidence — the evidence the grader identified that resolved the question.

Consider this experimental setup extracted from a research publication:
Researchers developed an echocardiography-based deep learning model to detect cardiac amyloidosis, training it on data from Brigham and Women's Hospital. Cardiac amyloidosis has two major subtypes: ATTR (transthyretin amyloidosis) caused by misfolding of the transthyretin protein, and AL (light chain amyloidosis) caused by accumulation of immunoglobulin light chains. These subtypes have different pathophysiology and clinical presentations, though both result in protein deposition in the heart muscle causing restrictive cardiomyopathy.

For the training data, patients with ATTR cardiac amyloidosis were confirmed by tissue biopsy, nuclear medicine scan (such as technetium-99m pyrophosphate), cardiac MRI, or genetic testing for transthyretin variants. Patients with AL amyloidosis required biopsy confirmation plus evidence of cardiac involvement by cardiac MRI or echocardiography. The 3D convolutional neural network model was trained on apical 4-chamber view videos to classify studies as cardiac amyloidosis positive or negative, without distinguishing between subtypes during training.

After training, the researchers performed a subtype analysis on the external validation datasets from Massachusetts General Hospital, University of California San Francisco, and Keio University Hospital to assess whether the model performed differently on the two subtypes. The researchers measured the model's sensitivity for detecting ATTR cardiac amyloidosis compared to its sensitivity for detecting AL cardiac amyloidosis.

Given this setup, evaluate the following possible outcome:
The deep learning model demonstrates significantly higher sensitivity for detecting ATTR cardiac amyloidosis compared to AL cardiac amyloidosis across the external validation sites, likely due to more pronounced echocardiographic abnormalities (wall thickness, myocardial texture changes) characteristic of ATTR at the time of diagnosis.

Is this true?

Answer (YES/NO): YES